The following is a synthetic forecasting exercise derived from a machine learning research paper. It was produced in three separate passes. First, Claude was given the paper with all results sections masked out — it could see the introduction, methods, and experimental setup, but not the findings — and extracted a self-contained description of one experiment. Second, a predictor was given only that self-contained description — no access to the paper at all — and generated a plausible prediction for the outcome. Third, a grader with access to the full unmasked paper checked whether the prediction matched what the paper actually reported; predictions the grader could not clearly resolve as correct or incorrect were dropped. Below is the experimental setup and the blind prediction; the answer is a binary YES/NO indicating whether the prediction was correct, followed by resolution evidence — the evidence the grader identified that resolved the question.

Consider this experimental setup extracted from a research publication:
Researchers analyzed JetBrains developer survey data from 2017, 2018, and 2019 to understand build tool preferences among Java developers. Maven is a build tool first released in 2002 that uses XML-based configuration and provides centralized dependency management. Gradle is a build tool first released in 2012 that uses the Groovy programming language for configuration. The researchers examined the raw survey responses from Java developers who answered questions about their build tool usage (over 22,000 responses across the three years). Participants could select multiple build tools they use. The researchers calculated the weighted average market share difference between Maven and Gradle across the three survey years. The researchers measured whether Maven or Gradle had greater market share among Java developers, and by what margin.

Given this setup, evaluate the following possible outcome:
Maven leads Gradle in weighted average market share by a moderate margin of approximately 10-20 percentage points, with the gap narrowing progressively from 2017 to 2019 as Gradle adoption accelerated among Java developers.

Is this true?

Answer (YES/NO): NO